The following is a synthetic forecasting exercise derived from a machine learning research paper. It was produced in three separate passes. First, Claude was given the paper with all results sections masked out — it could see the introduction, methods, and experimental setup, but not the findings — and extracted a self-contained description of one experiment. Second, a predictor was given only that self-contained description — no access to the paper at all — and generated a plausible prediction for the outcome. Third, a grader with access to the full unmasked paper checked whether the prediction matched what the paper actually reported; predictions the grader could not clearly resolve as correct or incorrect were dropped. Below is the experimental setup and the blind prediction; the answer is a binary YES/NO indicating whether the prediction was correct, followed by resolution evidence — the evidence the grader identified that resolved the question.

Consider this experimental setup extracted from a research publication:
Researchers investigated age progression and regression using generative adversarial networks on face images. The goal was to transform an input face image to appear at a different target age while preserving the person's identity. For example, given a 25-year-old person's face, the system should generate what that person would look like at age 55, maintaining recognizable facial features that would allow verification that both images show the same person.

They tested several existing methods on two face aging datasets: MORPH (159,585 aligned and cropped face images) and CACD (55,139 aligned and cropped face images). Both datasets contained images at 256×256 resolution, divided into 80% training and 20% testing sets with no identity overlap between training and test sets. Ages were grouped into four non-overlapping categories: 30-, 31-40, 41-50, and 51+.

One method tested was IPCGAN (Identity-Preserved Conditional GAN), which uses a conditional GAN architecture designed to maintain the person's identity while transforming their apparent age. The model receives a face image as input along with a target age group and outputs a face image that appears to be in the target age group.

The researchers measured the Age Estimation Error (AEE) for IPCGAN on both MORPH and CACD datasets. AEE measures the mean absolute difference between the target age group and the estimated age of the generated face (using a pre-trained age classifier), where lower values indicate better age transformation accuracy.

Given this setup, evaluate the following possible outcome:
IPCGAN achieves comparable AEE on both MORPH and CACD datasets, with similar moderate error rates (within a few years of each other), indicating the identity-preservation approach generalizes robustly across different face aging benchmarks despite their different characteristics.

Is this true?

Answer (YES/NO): NO